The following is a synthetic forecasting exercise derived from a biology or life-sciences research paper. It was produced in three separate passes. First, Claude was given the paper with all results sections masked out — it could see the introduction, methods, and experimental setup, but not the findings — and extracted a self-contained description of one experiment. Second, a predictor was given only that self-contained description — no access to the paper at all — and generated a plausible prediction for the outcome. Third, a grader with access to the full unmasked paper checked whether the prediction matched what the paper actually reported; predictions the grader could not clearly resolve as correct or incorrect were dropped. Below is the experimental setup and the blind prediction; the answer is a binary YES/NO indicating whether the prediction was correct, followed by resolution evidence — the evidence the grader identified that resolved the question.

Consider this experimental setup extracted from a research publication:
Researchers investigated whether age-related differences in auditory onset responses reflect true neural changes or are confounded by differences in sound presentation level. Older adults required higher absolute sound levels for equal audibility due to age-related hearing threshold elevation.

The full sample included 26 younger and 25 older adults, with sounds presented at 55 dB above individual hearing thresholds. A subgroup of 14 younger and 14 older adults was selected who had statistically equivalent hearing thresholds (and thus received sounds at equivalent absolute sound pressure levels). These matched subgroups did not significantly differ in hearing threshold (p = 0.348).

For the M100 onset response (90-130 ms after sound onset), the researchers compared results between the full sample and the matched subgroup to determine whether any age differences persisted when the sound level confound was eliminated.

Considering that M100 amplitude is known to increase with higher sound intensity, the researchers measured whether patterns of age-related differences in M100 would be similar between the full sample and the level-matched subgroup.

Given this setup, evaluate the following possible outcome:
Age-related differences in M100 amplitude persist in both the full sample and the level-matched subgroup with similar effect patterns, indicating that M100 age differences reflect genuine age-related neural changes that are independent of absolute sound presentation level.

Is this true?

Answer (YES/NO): YES